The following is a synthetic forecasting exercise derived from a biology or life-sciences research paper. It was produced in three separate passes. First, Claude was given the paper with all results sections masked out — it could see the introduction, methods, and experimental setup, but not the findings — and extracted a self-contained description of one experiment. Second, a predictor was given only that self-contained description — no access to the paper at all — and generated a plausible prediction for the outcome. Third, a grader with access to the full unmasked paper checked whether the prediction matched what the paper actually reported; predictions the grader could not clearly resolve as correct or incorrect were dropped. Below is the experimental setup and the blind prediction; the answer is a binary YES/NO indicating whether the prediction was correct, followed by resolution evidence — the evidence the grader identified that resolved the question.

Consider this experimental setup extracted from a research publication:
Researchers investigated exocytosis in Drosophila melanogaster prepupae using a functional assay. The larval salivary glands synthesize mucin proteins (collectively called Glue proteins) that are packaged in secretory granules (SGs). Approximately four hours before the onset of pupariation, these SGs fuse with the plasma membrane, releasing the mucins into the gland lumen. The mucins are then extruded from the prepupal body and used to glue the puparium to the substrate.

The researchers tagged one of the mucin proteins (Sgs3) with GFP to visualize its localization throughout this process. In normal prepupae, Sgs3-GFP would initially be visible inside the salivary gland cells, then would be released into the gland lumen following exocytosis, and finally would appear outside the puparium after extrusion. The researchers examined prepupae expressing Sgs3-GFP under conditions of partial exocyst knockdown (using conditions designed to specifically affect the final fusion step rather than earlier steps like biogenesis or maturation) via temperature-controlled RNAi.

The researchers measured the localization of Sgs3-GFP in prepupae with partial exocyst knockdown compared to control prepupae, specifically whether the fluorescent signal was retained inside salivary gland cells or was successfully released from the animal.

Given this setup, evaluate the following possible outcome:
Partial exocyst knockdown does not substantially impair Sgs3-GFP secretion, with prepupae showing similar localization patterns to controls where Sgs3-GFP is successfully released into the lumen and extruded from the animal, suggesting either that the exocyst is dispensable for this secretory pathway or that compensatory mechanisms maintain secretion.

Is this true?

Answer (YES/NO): NO